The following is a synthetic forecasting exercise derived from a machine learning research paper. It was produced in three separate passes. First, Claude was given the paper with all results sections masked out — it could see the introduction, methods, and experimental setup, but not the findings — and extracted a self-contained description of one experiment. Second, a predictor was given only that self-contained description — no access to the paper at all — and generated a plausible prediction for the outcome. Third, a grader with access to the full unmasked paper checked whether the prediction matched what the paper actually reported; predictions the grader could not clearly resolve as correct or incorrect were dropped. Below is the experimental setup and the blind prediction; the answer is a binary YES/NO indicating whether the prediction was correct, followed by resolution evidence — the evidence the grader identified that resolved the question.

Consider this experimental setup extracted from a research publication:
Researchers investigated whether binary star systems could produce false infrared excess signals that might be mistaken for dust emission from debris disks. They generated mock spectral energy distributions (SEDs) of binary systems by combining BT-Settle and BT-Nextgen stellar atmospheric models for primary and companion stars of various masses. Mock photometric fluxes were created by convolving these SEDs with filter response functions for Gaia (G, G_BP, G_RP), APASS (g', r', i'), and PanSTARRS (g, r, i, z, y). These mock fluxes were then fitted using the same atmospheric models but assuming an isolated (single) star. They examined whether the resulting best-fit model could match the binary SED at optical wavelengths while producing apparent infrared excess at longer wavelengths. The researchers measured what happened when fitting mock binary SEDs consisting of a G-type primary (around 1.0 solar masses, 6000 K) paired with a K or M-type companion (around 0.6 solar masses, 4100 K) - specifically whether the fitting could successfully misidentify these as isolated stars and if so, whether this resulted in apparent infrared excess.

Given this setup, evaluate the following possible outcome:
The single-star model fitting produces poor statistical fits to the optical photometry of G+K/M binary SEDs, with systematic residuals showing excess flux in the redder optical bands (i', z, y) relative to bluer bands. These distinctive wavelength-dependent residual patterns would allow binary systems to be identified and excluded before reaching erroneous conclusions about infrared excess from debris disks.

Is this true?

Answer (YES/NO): NO